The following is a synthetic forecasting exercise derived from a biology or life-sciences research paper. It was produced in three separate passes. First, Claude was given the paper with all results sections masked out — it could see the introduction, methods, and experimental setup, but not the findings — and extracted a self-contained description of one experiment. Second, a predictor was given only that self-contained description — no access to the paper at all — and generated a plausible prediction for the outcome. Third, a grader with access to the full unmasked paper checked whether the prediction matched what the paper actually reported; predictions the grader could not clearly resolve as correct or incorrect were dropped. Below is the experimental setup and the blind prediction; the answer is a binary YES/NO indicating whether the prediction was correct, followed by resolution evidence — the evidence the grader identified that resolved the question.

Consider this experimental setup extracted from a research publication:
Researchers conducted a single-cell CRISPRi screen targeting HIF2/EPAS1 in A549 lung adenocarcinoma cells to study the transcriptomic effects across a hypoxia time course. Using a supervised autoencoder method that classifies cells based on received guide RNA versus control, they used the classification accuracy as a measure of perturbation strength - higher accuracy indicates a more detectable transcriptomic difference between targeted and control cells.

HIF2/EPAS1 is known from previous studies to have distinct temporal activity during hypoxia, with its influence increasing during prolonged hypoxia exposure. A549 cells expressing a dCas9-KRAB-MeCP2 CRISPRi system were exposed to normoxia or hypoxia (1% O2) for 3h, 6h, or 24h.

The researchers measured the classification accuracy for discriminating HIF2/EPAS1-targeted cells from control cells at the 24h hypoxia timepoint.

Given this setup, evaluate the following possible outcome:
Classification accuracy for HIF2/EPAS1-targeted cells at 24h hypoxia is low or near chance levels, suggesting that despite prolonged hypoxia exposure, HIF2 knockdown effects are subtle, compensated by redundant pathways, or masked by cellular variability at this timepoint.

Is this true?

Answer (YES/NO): NO